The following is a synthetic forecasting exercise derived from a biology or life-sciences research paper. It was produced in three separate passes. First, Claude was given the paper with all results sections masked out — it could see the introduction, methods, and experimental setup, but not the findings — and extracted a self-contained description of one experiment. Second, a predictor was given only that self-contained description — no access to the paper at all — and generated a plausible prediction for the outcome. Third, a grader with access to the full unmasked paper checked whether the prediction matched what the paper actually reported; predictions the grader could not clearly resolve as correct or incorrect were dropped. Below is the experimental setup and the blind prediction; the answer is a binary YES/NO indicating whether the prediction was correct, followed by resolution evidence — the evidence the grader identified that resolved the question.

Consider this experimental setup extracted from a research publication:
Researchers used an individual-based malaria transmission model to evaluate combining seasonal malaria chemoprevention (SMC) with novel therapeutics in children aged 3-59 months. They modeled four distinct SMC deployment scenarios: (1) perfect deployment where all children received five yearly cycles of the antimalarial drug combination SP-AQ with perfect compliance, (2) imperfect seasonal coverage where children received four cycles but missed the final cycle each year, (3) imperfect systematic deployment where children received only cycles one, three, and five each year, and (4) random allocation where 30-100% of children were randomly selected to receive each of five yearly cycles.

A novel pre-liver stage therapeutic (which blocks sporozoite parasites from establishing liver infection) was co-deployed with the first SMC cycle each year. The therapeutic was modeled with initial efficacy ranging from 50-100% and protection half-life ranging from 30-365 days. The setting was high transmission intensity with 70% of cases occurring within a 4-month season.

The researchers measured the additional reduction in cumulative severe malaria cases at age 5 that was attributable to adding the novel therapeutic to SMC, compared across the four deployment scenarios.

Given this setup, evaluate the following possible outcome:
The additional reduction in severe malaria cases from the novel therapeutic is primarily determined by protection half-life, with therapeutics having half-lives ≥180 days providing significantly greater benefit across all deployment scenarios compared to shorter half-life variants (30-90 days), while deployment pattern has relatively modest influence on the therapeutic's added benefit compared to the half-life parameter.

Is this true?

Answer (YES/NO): NO